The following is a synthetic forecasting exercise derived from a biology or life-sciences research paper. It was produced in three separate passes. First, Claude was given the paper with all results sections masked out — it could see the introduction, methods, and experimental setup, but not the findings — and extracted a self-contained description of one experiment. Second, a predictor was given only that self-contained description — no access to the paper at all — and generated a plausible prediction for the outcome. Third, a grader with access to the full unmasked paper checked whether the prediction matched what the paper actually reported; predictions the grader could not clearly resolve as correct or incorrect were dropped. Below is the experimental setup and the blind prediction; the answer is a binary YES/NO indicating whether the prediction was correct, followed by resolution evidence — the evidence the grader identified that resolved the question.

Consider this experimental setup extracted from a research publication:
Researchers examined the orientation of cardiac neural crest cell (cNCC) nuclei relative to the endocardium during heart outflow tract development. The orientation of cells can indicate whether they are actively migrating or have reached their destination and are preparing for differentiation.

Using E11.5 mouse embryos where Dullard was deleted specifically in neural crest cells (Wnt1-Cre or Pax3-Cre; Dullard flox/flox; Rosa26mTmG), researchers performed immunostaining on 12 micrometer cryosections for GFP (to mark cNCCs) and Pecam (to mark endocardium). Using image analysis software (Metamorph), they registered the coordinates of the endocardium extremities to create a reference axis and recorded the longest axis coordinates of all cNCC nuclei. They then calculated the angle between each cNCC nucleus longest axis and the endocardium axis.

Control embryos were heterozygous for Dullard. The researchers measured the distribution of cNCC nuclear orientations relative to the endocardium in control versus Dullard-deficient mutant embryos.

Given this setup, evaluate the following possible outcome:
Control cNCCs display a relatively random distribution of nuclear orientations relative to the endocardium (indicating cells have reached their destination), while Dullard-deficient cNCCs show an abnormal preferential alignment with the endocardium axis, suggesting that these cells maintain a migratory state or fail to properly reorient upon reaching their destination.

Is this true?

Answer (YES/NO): NO